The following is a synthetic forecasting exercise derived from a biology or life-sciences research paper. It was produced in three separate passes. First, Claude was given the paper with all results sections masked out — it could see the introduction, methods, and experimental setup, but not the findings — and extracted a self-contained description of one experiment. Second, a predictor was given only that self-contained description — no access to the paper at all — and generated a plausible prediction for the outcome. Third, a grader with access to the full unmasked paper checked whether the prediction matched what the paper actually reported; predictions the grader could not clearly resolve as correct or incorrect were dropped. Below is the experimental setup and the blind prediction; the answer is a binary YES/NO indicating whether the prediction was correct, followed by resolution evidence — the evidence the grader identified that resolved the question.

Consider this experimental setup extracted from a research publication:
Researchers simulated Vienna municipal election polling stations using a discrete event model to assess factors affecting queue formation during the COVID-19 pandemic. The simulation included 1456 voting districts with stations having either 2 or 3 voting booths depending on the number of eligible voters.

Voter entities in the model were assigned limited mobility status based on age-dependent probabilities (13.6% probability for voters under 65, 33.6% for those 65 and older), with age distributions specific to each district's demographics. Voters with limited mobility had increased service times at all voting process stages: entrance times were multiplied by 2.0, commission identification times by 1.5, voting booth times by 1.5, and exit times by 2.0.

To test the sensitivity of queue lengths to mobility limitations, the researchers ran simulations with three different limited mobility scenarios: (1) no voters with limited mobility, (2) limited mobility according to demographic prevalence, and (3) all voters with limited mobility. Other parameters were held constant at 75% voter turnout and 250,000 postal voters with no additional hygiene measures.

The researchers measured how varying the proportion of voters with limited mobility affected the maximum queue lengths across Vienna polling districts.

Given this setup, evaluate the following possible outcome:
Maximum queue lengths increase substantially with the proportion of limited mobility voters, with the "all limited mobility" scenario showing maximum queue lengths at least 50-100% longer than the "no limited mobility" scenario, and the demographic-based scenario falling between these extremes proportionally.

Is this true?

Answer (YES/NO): NO